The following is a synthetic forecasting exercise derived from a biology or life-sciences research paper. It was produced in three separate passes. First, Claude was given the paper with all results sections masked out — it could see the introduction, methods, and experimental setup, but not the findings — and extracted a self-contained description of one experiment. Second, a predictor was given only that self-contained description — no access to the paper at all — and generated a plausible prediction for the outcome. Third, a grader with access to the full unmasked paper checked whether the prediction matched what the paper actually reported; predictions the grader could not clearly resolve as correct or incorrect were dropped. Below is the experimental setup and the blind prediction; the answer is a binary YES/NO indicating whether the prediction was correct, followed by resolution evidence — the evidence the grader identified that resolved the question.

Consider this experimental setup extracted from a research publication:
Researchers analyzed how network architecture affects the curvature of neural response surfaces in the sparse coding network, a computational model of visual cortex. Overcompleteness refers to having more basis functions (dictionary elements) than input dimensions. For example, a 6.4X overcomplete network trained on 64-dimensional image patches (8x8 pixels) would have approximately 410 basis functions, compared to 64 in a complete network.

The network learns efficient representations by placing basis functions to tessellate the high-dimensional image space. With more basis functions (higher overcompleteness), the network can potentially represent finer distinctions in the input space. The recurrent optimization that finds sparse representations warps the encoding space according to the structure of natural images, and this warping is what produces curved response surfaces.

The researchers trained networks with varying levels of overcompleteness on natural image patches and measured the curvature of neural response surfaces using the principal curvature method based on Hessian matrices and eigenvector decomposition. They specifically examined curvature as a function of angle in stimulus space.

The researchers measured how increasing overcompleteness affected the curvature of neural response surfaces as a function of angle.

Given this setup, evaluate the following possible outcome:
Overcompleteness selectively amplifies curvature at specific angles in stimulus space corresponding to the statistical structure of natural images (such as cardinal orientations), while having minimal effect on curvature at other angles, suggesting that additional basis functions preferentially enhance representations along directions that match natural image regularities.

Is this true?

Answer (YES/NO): NO